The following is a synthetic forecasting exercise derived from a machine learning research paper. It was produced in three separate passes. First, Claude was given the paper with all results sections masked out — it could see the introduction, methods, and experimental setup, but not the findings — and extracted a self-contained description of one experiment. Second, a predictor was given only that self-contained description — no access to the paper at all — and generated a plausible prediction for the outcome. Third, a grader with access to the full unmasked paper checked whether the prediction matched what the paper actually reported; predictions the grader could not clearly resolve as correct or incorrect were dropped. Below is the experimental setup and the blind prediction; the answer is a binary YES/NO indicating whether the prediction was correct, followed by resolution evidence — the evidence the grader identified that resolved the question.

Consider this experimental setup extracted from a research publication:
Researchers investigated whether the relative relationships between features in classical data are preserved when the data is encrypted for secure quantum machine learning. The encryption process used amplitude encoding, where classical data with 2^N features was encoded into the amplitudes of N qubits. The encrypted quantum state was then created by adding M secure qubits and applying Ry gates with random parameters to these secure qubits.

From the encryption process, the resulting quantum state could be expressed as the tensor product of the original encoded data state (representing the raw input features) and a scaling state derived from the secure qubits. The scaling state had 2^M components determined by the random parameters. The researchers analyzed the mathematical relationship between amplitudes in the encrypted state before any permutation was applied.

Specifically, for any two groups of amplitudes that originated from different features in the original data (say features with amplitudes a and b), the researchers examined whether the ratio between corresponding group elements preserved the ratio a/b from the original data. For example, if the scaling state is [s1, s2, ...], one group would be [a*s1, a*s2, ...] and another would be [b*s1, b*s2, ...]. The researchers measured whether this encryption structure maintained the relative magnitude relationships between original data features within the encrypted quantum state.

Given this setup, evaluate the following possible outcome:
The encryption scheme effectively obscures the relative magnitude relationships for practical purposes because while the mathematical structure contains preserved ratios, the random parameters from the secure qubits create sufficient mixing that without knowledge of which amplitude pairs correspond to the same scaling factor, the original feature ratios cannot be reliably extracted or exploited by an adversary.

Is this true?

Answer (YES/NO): NO